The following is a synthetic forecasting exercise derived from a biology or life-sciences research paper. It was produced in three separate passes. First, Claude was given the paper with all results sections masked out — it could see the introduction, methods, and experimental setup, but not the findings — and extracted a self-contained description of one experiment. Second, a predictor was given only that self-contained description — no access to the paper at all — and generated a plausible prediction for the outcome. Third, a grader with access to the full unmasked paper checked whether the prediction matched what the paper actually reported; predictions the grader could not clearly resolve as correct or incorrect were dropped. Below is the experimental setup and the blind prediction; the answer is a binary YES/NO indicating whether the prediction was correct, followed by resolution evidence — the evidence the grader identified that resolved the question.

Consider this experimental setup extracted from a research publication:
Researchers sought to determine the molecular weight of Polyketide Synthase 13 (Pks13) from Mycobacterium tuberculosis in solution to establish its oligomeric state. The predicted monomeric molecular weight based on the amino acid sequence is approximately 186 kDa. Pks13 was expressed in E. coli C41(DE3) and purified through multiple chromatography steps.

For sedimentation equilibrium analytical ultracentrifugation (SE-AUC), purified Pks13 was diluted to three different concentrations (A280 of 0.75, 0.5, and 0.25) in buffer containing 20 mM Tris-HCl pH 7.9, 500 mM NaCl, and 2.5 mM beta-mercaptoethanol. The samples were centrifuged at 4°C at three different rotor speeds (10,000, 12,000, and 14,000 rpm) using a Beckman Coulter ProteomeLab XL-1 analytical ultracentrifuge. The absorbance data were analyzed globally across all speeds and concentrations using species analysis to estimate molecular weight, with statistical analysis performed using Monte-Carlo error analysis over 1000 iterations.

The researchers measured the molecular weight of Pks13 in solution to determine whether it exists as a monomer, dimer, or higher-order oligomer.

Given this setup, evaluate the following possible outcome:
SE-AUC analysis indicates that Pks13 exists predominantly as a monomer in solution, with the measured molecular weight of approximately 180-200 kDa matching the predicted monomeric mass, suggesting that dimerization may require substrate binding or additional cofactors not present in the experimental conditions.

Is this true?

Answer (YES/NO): YES